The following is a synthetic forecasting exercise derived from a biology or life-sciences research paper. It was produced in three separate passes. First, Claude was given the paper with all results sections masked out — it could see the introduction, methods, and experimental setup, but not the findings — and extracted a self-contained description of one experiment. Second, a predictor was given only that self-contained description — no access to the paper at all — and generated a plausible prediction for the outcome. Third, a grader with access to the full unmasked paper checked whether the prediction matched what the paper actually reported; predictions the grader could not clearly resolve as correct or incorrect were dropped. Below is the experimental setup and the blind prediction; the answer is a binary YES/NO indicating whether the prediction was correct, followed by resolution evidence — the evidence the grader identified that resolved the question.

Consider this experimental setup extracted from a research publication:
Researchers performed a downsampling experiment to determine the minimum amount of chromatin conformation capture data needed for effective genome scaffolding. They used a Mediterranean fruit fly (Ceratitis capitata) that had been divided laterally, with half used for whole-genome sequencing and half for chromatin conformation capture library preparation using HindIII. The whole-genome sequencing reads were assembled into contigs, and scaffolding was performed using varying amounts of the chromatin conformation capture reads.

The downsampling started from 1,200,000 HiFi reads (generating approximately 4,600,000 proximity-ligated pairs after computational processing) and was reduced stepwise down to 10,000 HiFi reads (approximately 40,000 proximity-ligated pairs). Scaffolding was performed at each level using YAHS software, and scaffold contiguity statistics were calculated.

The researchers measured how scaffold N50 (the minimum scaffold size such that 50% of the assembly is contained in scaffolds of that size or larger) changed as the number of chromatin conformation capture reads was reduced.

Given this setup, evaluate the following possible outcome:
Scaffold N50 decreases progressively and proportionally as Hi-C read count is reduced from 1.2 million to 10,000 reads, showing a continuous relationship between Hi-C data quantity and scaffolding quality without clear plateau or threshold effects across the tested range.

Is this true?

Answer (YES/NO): NO